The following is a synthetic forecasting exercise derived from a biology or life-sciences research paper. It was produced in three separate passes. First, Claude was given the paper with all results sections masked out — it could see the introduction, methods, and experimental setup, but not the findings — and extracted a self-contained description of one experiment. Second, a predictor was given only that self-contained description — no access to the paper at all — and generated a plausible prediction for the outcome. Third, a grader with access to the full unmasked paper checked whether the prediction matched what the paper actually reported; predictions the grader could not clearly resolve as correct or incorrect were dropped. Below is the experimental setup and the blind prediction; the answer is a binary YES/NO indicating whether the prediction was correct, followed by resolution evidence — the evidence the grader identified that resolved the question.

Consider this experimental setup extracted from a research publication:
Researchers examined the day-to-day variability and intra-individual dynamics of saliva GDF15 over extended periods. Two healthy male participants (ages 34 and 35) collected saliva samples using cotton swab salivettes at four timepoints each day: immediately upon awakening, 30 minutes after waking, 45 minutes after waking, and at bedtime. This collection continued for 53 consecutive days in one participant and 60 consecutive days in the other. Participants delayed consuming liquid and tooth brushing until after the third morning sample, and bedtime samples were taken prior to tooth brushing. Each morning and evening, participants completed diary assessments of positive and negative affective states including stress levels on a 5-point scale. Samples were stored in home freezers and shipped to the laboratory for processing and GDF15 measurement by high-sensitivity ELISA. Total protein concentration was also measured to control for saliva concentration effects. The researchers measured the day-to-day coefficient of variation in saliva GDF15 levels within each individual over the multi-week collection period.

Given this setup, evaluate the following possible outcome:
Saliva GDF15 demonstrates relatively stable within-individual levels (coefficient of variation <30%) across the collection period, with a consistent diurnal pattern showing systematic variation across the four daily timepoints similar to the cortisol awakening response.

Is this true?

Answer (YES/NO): NO